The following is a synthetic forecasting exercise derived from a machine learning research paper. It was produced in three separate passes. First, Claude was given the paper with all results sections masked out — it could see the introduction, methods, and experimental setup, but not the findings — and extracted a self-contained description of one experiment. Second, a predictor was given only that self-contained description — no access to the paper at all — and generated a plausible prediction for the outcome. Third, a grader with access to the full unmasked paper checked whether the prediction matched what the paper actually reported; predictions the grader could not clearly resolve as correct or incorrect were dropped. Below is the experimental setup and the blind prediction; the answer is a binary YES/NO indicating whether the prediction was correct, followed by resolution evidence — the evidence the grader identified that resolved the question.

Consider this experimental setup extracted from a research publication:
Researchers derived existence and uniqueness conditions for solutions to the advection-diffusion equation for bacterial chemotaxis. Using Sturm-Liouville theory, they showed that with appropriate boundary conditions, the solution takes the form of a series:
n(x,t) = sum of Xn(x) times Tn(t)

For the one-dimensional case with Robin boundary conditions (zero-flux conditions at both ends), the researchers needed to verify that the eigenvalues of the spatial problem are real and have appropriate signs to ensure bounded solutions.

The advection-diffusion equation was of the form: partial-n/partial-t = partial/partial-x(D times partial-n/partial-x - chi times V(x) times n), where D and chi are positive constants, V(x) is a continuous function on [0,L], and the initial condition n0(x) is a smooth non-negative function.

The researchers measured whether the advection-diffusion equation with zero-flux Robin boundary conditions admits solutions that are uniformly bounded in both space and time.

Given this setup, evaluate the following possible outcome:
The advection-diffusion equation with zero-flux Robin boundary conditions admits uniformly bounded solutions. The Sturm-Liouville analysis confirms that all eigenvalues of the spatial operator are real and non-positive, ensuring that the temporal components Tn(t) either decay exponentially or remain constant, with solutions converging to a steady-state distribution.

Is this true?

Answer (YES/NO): YES